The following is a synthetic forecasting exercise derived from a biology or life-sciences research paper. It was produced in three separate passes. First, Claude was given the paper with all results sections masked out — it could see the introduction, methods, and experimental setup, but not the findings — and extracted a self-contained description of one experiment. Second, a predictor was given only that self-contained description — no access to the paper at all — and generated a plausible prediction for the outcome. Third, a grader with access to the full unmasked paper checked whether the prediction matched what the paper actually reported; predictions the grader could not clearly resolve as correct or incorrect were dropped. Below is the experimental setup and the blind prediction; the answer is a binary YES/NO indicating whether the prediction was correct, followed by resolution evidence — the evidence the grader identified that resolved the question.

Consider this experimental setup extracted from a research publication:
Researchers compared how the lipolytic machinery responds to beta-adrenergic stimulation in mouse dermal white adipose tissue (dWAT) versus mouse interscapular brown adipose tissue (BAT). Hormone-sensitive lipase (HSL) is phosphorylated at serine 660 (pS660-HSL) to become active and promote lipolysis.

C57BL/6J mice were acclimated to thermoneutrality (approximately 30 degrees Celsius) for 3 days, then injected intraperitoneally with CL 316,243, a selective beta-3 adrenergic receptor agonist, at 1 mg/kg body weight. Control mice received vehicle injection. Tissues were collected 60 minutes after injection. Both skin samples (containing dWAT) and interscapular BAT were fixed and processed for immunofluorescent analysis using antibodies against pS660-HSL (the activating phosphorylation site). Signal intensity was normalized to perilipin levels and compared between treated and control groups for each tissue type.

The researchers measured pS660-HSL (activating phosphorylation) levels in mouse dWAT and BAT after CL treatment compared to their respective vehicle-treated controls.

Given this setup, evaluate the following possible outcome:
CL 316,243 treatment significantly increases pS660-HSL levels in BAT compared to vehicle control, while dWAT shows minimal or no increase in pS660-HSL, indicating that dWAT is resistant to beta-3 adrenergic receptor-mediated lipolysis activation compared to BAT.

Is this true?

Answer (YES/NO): YES